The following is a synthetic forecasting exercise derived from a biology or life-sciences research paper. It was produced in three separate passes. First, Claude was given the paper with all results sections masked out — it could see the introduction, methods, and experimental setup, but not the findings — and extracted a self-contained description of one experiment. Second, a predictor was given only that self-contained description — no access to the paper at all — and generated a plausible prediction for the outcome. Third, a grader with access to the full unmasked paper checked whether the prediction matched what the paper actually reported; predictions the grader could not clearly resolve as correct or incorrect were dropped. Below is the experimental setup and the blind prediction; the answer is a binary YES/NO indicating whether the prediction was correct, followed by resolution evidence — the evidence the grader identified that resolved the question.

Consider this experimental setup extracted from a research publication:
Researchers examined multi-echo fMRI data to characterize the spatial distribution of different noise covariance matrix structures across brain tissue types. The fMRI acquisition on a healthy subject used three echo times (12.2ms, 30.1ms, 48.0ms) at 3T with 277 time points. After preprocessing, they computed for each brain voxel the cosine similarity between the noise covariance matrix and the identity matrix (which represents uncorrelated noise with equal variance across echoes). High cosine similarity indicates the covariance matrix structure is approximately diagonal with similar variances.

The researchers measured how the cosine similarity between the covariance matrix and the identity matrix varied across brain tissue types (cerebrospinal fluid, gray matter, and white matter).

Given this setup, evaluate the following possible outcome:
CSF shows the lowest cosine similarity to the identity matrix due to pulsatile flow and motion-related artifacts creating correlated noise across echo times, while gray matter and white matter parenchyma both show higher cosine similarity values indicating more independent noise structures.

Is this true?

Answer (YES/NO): NO